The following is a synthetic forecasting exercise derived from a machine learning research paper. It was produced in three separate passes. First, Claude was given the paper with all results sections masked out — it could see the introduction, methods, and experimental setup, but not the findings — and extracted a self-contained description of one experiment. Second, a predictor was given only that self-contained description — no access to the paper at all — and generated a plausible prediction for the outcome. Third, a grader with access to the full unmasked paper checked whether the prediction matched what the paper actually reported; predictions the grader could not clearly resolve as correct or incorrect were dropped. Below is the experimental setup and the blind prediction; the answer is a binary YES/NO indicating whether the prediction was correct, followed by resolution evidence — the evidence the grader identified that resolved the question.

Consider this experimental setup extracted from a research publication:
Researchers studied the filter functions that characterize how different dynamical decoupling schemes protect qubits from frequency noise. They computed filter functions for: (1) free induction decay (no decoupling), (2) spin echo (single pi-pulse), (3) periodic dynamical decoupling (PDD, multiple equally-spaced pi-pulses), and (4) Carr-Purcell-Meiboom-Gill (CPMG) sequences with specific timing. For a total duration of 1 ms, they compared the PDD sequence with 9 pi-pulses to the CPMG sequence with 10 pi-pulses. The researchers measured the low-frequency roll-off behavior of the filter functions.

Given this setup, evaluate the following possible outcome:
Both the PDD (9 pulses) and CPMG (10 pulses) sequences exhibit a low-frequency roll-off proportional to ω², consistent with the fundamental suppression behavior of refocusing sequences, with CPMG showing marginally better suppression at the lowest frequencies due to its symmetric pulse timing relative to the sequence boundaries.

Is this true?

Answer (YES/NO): NO